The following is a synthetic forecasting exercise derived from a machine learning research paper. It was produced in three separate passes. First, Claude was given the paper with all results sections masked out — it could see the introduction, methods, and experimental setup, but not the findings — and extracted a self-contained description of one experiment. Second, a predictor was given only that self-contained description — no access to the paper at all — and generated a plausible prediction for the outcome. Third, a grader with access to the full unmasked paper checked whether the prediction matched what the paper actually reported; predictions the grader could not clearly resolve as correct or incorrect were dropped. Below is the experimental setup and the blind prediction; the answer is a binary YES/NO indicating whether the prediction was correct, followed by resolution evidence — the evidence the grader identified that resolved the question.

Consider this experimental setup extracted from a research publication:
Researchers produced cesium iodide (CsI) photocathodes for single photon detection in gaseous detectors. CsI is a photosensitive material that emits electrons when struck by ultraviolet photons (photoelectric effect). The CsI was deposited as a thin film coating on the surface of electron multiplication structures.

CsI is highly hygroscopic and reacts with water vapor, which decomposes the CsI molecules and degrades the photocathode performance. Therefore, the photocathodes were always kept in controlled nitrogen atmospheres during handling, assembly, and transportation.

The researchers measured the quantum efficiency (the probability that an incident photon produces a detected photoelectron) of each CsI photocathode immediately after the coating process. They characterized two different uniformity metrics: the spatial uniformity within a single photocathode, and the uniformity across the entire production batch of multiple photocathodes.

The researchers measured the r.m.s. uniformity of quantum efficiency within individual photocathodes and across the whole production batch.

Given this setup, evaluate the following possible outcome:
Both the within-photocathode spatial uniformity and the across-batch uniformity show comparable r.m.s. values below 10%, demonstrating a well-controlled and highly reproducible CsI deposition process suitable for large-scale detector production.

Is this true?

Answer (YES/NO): NO